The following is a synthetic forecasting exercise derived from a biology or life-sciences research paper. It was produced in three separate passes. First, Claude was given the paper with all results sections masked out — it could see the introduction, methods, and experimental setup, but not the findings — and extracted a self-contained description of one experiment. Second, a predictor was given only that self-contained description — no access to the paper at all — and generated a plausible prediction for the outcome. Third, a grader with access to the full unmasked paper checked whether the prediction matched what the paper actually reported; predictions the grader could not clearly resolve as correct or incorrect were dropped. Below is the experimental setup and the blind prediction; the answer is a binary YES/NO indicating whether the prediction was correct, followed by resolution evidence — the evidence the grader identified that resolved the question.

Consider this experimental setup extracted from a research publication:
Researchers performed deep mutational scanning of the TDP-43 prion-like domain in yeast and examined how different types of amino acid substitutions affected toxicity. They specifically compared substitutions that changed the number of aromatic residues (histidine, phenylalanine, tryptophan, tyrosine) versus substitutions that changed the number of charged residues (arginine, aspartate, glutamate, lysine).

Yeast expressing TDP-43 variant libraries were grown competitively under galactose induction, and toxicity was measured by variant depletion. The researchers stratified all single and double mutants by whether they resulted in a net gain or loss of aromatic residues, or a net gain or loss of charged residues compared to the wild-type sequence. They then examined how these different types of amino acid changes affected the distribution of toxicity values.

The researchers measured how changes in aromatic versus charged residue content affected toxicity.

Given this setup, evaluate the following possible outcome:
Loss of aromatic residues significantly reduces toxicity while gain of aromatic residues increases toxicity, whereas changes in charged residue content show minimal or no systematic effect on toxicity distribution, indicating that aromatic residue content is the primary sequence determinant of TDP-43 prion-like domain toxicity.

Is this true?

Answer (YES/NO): NO